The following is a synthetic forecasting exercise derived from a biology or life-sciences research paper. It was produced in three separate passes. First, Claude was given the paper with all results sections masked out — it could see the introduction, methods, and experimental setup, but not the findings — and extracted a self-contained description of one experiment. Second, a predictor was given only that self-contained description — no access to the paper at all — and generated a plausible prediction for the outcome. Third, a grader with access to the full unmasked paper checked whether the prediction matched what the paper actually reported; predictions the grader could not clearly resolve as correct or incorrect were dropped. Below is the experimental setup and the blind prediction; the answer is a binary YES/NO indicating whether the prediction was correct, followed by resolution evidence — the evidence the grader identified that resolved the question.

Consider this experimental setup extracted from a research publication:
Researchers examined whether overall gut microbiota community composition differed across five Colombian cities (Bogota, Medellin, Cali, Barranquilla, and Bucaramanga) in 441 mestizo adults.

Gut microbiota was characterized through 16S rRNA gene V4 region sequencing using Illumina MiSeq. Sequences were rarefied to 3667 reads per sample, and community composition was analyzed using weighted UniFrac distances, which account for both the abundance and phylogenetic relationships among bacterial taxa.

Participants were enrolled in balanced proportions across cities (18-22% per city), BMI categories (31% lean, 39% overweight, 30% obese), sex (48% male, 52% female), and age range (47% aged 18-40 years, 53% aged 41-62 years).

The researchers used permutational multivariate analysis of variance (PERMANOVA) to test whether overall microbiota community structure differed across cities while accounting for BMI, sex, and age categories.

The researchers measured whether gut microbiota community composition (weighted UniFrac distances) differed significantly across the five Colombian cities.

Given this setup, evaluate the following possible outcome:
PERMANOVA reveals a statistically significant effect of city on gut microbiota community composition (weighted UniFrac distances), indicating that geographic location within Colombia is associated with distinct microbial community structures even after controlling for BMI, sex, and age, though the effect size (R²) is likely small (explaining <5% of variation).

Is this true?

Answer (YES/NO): NO